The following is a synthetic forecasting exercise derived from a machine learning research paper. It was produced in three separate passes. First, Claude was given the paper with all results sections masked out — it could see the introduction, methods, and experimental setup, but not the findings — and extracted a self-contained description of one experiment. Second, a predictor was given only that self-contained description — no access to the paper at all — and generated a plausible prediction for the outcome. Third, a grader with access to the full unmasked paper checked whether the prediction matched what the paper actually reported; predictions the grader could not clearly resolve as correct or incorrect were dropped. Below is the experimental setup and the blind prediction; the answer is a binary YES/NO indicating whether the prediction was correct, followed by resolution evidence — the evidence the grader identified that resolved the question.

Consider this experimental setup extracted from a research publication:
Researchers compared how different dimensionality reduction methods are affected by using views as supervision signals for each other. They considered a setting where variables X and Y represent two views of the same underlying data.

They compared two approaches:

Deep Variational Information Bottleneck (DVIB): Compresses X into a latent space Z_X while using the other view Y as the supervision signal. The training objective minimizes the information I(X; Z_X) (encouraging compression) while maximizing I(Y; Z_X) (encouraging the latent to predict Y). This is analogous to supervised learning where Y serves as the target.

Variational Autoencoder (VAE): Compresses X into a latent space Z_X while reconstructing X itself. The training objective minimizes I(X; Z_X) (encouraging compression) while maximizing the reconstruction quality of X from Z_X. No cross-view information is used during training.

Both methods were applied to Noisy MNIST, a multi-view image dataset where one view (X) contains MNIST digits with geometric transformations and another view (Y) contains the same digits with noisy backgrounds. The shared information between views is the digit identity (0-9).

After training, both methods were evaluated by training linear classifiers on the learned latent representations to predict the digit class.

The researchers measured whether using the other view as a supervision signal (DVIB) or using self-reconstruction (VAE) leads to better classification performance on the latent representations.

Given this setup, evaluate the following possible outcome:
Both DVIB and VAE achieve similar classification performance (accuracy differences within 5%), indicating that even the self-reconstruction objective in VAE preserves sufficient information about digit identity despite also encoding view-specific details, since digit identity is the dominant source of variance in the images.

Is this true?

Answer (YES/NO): NO